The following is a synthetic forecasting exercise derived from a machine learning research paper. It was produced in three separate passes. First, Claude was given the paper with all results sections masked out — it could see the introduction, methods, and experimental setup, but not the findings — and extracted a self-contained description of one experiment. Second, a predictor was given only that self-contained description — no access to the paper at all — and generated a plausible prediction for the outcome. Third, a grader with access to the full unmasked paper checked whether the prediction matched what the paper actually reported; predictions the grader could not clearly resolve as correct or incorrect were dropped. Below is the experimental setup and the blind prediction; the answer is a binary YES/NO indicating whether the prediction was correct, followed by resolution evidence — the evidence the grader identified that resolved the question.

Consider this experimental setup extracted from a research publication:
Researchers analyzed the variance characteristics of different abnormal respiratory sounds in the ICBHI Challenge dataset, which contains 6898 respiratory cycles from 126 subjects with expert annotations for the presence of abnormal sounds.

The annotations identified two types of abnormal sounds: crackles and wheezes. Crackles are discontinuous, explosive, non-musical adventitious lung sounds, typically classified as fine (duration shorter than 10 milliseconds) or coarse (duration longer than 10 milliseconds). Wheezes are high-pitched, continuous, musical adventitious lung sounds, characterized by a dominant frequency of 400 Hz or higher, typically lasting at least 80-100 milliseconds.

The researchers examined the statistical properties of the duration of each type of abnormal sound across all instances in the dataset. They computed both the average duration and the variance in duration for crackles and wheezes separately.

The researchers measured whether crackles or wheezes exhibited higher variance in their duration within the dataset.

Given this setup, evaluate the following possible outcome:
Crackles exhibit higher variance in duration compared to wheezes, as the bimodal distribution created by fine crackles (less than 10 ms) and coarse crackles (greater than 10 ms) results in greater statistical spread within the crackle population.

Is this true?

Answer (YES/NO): NO